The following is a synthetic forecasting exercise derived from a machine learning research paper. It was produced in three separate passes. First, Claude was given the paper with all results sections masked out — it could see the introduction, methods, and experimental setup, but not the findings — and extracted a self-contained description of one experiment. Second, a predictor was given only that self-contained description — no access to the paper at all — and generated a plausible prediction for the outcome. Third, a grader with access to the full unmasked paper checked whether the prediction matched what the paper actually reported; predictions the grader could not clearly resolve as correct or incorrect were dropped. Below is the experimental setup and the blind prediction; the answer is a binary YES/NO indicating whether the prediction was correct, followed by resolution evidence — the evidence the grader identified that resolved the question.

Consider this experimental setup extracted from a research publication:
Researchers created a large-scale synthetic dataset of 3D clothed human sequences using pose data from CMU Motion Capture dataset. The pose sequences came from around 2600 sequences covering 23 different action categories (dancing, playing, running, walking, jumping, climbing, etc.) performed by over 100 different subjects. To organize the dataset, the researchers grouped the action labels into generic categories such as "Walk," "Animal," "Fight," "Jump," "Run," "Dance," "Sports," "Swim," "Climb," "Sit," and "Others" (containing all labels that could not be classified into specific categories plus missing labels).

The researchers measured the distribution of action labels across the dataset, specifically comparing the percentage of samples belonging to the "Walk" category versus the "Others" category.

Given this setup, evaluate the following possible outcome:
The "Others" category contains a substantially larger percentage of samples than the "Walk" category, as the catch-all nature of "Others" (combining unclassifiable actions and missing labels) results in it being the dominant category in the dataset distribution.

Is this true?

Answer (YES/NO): YES